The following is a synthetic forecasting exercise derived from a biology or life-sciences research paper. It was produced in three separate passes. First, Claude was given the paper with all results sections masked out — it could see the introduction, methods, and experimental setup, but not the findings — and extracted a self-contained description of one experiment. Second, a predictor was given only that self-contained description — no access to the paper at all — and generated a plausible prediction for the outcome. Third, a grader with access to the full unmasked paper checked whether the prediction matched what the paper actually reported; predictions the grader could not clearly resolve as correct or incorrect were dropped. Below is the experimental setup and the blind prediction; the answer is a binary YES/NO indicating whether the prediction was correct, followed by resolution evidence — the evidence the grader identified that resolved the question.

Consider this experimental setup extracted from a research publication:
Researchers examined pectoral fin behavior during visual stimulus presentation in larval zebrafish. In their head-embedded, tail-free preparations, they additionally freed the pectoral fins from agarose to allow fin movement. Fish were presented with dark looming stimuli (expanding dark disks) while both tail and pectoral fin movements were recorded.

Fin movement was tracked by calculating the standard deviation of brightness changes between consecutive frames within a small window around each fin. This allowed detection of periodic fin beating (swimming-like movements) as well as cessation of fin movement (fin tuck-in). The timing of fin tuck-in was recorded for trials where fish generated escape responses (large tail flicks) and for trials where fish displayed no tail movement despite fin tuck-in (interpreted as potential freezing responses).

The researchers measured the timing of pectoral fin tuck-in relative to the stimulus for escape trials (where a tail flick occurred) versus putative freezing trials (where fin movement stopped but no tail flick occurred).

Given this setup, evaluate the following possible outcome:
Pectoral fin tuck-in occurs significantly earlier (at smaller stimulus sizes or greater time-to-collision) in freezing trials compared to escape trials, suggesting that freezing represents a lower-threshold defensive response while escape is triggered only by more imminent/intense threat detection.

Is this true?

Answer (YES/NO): NO